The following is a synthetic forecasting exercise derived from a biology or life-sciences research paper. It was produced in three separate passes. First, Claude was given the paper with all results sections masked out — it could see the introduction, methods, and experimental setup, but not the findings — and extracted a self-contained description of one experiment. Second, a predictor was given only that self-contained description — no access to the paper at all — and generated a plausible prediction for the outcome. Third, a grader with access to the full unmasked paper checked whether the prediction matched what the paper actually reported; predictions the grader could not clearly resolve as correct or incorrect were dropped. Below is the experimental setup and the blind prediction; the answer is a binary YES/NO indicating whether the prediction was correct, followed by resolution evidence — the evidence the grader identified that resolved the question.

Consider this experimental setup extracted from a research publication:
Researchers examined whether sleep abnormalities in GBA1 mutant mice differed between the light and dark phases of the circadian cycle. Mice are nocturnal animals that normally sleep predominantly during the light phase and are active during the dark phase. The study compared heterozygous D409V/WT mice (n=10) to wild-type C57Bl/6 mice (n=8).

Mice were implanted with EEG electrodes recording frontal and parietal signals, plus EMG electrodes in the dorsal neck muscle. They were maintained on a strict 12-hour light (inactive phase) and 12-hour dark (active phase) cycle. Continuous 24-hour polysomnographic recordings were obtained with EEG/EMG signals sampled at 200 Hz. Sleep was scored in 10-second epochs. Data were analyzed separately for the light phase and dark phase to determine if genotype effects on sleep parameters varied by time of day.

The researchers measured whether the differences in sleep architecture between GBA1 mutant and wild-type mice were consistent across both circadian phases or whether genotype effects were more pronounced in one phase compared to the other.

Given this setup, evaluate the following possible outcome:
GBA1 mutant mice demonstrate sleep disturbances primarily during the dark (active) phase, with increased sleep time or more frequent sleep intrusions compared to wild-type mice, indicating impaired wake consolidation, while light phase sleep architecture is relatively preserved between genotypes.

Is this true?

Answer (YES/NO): NO